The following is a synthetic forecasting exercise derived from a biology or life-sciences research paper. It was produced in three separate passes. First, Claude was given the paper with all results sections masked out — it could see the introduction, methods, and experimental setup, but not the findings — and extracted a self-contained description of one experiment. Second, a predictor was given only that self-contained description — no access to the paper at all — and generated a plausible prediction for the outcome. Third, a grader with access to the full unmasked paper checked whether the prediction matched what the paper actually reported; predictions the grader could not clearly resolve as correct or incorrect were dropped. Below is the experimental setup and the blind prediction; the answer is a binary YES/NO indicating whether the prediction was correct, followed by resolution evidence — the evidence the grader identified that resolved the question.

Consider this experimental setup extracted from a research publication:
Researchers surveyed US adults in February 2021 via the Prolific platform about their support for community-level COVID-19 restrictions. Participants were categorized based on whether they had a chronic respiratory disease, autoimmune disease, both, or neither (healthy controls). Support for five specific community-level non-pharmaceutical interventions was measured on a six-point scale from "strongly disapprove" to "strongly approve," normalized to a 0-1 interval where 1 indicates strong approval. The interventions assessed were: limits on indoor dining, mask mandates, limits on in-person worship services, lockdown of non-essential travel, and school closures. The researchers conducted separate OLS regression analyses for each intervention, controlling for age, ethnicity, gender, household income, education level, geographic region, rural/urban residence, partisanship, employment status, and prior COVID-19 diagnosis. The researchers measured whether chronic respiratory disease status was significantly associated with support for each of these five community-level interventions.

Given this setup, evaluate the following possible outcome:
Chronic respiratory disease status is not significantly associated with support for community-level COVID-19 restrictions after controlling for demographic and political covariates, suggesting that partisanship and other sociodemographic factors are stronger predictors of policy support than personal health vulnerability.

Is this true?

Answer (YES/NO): NO